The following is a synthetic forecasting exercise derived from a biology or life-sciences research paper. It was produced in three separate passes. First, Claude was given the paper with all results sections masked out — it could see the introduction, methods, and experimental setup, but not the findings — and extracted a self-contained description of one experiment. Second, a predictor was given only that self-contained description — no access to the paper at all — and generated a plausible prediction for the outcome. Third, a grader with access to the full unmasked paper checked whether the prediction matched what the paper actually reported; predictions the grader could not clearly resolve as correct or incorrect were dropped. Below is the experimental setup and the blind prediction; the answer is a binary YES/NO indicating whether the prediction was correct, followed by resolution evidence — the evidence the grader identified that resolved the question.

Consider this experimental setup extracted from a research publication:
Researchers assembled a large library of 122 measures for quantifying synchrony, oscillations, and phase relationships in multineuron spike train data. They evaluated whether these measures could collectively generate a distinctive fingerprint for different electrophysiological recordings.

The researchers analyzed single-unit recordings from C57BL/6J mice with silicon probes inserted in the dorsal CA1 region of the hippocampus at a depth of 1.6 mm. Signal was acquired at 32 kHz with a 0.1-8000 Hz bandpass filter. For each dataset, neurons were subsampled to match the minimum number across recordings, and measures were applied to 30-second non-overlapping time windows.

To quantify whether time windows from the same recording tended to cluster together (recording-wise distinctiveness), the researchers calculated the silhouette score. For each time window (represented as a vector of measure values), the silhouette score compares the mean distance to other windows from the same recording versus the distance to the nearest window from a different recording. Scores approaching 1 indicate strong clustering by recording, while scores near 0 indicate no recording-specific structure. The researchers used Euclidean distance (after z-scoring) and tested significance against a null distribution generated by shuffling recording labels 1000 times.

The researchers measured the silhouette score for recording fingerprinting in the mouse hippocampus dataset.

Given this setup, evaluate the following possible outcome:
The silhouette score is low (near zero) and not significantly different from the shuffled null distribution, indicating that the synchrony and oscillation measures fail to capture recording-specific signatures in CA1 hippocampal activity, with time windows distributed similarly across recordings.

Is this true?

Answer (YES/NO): NO